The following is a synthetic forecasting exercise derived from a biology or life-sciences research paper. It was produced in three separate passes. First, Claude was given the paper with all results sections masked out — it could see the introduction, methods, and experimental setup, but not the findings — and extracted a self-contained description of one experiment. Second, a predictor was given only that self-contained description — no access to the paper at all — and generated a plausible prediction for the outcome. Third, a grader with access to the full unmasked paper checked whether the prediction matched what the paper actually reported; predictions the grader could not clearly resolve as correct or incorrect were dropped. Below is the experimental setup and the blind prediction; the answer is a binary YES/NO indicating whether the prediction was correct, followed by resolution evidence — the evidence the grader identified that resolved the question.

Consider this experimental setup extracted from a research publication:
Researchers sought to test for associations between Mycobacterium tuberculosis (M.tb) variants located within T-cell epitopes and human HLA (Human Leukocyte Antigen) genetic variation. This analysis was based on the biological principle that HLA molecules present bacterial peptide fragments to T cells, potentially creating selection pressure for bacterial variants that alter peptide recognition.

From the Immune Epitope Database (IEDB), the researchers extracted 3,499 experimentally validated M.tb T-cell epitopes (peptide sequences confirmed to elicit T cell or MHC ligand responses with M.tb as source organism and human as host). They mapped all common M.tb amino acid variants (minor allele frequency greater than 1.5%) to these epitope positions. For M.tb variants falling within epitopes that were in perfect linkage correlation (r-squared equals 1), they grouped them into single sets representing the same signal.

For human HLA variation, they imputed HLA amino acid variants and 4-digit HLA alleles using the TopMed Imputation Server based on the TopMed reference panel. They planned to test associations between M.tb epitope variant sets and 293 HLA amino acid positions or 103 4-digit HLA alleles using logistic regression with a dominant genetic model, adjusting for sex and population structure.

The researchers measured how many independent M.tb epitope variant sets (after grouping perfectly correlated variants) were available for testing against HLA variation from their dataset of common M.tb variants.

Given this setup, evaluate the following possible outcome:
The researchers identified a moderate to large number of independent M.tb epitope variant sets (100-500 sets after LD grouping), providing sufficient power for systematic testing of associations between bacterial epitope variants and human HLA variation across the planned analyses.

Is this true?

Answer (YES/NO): NO